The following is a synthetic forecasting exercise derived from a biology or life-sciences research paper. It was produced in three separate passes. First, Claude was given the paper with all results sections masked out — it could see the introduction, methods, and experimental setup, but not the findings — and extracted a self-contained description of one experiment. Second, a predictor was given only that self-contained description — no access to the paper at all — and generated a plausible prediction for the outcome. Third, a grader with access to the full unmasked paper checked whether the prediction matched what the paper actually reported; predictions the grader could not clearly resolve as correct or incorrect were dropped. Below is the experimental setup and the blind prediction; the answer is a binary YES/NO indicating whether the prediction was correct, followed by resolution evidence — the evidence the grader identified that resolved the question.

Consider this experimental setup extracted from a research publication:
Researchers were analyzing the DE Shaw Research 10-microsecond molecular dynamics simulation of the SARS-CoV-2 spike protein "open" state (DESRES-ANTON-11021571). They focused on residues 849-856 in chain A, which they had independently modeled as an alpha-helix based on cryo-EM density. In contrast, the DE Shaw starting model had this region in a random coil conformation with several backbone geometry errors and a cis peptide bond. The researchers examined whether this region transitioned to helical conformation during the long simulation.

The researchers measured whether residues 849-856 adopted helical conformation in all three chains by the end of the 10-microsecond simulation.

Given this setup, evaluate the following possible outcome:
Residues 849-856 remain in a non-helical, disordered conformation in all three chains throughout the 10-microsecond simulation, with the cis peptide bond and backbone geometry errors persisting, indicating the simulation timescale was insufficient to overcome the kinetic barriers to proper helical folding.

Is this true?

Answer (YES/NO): NO